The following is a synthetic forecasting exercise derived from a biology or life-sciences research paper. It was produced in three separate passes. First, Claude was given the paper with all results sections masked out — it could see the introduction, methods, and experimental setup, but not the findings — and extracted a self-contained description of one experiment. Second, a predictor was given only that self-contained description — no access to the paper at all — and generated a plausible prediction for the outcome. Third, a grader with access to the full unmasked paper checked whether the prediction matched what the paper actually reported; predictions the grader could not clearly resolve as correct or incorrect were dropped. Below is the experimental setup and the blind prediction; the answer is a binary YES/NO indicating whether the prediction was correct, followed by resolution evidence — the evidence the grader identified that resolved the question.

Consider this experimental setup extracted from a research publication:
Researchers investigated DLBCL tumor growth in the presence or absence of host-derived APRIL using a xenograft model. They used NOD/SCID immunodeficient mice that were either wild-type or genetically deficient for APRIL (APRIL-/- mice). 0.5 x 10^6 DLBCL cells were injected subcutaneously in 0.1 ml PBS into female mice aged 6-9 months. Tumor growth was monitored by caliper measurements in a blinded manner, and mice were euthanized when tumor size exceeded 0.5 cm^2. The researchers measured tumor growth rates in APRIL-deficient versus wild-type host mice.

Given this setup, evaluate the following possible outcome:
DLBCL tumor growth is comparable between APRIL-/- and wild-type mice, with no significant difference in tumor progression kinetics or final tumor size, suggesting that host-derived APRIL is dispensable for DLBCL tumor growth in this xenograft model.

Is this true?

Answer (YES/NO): NO